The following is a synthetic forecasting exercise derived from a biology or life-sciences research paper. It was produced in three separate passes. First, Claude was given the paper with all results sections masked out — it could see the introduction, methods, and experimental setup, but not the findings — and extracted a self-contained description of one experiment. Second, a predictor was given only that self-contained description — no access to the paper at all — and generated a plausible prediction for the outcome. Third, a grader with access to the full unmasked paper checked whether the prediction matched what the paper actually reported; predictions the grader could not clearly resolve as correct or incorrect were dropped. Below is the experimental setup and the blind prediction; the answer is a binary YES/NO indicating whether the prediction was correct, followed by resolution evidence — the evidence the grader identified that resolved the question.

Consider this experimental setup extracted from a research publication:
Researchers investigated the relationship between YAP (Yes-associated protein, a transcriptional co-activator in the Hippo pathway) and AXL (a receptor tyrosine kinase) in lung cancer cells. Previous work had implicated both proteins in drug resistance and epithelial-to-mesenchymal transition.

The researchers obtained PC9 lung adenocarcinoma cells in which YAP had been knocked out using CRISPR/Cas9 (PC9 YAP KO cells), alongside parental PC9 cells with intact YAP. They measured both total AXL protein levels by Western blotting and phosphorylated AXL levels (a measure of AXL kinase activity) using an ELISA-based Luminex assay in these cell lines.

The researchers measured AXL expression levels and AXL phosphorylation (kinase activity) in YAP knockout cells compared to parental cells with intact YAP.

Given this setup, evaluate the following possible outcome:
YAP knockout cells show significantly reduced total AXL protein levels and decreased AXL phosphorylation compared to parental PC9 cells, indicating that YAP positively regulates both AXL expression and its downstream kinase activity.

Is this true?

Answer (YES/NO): YES